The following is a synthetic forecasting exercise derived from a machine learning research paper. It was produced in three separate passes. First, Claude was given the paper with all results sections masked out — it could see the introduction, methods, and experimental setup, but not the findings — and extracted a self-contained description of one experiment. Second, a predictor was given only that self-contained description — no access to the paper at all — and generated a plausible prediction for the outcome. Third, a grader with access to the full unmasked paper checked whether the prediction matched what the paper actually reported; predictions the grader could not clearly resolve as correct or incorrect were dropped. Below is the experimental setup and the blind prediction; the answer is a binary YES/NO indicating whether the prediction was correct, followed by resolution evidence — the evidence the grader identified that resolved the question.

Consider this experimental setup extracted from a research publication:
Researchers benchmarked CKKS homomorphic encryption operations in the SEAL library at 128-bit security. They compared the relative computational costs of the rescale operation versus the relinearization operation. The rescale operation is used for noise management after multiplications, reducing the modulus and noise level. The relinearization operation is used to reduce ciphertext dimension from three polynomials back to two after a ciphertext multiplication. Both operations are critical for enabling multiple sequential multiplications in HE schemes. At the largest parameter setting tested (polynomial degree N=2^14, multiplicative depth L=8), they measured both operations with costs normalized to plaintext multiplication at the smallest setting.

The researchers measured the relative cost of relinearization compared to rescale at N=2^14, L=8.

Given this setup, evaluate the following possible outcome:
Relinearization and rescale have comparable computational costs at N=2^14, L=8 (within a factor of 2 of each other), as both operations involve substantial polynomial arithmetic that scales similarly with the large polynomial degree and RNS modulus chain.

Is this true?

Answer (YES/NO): NO